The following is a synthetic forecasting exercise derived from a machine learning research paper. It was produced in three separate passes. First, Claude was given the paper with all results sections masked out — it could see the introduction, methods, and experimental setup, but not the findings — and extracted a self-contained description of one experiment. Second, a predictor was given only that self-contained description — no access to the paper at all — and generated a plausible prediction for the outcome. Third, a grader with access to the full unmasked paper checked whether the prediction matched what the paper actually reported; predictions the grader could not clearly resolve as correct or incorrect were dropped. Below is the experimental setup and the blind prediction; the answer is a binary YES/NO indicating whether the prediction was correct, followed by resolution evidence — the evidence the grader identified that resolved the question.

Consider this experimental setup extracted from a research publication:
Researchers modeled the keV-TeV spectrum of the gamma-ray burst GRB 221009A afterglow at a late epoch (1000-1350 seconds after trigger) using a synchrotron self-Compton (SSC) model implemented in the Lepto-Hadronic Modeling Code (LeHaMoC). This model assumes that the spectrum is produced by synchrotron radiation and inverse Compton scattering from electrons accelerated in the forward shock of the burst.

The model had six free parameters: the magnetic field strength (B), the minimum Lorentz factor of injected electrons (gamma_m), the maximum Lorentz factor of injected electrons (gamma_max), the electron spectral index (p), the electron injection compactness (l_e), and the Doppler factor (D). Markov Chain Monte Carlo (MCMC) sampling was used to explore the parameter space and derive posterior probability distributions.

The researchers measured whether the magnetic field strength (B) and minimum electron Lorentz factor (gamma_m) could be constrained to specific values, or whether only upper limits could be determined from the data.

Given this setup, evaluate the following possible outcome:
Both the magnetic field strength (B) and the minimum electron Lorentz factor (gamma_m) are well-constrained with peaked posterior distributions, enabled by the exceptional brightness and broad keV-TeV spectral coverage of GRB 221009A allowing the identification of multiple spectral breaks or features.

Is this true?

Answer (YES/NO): NO